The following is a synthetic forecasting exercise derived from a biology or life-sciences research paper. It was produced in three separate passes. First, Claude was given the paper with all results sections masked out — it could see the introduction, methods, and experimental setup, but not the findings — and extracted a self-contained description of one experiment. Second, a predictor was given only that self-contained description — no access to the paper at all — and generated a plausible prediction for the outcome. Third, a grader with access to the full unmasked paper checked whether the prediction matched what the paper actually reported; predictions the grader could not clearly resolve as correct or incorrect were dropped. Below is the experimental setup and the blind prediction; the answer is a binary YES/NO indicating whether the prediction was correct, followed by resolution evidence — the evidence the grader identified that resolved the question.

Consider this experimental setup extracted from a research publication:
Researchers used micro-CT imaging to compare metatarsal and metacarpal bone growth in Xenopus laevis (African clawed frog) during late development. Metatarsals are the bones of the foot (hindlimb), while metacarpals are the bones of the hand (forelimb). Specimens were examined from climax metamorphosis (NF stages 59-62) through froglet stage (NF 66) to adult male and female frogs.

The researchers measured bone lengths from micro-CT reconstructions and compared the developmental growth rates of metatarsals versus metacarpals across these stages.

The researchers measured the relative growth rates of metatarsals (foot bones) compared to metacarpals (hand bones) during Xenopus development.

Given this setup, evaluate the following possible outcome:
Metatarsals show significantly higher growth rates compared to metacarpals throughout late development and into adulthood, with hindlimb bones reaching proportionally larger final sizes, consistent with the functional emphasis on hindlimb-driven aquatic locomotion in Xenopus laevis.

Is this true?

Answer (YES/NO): YES